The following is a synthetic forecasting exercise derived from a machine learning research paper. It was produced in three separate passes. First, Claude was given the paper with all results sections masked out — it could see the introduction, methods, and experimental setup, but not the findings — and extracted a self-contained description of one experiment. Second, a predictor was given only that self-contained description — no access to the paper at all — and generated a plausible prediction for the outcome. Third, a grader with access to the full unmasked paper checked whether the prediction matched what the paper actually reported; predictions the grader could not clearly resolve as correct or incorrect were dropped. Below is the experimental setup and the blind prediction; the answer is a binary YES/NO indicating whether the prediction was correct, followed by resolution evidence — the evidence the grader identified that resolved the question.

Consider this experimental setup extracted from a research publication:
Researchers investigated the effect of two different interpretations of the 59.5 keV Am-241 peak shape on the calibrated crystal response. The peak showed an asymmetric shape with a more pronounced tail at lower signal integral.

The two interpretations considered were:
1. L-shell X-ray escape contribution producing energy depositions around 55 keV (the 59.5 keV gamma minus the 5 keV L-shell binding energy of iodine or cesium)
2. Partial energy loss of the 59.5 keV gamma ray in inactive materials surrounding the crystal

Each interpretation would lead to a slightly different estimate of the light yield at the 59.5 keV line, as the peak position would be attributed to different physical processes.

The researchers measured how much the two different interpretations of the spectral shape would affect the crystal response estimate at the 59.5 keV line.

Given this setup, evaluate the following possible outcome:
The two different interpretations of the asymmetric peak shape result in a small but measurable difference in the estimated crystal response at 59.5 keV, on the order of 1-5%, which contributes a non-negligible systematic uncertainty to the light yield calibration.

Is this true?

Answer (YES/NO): NO